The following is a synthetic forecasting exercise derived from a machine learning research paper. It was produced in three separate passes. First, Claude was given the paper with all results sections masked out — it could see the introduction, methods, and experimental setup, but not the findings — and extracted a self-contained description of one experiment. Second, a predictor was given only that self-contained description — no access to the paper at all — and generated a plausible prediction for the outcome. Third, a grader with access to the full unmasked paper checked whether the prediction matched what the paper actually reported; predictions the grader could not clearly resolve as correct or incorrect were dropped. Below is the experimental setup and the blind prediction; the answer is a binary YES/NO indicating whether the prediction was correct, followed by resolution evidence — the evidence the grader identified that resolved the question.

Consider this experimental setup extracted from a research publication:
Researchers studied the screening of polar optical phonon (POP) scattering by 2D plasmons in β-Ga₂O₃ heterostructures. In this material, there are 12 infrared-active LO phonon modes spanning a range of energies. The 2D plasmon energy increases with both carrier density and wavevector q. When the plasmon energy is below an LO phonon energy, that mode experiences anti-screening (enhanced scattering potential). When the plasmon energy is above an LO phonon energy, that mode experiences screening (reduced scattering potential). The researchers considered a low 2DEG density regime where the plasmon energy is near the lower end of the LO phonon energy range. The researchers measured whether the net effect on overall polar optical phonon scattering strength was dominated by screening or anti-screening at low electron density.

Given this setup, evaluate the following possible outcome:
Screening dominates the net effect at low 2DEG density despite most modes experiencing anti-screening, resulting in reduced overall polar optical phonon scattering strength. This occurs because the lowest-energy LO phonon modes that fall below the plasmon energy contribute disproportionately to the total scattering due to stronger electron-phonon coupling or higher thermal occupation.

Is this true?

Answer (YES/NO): NO